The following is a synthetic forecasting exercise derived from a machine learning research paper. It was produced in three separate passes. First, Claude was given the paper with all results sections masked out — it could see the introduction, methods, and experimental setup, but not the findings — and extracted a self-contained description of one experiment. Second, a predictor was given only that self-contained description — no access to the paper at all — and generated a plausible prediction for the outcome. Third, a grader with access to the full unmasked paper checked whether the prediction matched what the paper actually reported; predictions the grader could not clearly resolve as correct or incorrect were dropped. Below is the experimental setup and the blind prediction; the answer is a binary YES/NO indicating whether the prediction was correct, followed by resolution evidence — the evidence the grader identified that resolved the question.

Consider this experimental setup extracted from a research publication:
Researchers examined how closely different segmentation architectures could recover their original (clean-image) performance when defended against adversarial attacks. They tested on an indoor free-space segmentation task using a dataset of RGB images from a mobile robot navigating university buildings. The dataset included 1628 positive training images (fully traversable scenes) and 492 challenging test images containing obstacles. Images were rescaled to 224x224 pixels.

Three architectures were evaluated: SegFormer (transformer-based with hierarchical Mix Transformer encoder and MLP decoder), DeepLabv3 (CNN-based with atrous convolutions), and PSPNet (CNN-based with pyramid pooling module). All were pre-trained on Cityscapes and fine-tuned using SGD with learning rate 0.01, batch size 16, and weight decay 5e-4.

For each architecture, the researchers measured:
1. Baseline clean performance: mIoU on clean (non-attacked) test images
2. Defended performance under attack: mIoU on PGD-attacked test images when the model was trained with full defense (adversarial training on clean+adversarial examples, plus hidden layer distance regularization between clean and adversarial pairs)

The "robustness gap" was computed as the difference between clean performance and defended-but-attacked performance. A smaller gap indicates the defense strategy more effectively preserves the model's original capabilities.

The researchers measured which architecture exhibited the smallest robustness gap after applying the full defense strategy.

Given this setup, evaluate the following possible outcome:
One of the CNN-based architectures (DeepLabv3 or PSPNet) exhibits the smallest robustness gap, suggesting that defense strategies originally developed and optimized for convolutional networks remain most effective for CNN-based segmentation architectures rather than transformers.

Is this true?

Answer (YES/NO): NO